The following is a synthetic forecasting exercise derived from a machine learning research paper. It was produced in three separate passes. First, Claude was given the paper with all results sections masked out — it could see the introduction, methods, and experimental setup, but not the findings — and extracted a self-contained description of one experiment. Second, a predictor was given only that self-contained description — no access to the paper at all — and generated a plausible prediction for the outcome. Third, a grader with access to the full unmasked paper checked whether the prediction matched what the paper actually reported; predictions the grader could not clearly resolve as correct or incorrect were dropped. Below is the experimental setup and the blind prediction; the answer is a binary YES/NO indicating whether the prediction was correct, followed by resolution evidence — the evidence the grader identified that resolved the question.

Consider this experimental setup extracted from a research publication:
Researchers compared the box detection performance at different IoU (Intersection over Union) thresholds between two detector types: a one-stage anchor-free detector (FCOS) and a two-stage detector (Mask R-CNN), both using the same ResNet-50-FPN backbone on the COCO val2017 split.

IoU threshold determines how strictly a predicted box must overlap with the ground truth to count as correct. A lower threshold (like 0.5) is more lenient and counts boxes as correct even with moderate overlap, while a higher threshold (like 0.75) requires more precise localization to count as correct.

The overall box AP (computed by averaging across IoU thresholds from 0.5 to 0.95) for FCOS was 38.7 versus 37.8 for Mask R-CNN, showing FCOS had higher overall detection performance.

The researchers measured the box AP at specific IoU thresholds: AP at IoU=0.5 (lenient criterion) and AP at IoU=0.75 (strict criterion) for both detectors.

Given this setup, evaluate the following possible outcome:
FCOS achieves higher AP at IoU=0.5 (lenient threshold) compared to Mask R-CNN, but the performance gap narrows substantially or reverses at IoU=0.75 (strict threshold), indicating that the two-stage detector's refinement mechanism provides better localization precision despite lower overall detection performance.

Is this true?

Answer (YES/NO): NO